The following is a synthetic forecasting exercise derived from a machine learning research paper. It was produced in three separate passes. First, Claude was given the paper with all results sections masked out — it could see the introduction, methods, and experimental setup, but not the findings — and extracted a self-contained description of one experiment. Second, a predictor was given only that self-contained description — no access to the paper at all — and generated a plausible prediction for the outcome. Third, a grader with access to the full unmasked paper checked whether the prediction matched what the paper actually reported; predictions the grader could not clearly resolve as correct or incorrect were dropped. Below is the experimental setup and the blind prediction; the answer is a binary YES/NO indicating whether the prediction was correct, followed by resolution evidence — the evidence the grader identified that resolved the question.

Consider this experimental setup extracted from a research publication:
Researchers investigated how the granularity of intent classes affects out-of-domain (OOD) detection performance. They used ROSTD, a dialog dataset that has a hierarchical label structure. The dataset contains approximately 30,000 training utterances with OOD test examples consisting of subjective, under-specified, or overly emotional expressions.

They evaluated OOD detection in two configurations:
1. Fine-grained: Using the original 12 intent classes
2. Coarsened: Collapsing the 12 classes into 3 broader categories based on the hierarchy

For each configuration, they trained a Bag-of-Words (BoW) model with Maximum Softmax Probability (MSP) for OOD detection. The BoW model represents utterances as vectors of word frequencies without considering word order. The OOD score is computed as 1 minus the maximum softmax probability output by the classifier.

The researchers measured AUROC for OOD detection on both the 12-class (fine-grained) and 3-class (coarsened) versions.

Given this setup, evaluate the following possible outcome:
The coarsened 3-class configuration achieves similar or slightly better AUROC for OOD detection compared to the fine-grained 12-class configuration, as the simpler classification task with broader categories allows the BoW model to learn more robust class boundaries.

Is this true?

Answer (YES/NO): NO